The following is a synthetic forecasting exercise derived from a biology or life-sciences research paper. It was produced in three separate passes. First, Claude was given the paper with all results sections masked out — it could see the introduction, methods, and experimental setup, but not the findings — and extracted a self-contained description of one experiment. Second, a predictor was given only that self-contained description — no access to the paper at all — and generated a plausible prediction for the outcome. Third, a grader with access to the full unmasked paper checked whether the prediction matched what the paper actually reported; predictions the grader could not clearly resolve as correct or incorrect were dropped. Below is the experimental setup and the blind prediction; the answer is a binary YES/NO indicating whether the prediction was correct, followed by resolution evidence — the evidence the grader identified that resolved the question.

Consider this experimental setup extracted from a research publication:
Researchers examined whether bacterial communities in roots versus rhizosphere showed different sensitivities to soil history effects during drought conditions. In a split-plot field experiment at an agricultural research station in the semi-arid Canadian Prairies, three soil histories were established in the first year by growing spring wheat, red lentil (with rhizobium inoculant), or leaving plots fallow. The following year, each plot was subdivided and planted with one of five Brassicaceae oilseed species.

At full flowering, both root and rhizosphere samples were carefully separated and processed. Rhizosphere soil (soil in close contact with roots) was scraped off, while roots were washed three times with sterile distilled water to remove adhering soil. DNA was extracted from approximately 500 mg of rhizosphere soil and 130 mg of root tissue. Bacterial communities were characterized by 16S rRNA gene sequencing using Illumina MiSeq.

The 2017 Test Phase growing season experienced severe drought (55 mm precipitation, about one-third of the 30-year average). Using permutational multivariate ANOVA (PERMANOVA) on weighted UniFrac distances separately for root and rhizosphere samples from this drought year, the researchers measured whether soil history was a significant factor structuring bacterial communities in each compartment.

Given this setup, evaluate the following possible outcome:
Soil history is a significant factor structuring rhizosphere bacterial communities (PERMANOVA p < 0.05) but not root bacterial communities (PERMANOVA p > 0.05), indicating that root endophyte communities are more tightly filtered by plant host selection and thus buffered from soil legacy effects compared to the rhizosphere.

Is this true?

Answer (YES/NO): NO